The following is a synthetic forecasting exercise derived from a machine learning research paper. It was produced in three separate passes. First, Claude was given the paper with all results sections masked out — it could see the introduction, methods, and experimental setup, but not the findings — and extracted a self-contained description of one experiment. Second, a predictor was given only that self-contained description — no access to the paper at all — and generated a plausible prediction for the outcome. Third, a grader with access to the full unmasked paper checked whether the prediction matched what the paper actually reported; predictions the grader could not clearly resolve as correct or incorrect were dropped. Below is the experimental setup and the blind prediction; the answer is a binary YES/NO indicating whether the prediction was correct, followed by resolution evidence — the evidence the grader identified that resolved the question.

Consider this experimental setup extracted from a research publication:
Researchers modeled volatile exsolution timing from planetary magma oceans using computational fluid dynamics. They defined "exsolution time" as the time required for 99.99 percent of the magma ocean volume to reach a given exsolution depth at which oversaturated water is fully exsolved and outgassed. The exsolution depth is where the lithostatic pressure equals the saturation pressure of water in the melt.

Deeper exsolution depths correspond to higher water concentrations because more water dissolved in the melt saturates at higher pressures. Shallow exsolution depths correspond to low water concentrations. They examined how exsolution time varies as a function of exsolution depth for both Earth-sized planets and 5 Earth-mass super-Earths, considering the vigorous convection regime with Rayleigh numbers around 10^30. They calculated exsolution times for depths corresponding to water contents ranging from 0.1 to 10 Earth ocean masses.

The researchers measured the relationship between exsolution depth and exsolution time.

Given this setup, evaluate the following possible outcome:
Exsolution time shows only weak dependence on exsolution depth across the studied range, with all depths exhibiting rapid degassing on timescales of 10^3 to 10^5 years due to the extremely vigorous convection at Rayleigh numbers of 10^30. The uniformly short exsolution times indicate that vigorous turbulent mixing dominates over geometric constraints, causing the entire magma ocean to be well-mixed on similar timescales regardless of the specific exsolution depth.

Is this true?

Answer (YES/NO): NO